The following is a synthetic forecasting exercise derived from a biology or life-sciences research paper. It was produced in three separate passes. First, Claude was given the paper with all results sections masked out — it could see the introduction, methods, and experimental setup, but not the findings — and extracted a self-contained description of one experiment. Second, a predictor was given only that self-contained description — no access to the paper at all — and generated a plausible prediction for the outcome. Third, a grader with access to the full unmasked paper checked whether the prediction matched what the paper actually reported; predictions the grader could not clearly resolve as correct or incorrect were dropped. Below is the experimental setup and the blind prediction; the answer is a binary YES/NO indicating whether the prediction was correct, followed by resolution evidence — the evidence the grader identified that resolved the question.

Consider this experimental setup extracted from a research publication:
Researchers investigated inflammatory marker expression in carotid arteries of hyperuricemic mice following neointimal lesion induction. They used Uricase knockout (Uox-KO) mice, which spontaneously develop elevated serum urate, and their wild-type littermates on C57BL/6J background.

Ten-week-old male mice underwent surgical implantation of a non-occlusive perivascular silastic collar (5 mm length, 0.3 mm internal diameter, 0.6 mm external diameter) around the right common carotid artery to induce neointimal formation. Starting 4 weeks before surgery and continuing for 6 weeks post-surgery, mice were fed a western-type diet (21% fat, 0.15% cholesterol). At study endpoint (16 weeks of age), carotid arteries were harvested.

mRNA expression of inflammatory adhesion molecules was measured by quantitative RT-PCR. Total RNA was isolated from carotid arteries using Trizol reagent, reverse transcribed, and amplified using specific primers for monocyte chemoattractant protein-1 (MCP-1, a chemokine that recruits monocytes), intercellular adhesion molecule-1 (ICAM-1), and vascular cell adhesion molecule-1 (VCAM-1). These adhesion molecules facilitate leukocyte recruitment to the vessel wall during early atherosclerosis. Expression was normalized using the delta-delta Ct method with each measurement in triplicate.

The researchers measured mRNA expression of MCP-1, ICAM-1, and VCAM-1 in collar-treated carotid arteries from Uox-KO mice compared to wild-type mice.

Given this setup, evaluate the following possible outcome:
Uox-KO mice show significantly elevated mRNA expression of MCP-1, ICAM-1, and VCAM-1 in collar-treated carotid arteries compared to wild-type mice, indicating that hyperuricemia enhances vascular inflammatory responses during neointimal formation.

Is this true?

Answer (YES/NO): YES